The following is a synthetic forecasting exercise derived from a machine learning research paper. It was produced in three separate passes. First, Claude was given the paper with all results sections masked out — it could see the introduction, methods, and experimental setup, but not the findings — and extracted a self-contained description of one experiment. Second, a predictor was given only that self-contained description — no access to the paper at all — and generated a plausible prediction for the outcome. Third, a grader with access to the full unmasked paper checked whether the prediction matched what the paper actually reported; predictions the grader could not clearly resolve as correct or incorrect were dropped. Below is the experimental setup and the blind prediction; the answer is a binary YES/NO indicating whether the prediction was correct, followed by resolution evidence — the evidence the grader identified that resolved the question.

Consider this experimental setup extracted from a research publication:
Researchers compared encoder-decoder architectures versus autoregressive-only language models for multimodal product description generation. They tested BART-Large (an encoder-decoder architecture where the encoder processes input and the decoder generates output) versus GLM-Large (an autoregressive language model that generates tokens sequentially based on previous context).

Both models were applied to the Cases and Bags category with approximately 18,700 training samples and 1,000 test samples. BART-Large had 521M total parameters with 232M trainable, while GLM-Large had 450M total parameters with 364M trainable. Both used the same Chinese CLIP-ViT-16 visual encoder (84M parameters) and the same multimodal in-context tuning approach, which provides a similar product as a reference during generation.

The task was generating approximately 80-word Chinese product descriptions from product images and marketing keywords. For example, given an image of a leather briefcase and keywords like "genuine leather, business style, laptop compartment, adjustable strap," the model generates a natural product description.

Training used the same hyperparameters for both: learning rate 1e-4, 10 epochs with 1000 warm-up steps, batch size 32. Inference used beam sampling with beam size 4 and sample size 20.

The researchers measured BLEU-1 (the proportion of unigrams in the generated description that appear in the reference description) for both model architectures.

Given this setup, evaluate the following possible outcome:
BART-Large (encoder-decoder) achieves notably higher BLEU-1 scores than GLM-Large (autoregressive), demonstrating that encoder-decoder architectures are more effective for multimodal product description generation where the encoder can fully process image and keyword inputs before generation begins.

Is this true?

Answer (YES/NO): YES